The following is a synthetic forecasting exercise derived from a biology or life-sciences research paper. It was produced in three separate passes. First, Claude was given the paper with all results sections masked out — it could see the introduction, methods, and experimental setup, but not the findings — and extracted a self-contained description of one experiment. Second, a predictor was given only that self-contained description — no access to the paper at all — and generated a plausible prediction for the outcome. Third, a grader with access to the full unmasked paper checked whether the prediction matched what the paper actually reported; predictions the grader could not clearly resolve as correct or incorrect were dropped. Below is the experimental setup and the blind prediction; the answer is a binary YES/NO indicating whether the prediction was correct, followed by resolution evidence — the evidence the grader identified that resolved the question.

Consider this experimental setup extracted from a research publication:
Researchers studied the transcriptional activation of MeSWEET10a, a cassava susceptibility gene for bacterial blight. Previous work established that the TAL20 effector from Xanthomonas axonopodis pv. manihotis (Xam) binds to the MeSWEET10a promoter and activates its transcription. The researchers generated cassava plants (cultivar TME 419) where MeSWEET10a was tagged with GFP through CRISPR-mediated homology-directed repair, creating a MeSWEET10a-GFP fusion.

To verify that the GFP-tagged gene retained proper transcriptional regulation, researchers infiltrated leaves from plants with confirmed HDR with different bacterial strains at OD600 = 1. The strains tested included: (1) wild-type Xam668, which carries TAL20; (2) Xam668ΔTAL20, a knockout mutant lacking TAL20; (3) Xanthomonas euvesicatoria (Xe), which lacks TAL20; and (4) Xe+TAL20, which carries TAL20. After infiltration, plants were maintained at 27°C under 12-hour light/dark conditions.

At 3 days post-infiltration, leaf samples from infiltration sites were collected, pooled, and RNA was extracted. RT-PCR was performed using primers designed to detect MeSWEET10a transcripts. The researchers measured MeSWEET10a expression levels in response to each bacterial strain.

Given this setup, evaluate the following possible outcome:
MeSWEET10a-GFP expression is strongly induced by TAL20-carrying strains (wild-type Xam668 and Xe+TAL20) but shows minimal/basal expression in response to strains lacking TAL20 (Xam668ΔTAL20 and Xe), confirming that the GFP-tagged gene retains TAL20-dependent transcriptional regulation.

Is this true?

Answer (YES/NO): YES